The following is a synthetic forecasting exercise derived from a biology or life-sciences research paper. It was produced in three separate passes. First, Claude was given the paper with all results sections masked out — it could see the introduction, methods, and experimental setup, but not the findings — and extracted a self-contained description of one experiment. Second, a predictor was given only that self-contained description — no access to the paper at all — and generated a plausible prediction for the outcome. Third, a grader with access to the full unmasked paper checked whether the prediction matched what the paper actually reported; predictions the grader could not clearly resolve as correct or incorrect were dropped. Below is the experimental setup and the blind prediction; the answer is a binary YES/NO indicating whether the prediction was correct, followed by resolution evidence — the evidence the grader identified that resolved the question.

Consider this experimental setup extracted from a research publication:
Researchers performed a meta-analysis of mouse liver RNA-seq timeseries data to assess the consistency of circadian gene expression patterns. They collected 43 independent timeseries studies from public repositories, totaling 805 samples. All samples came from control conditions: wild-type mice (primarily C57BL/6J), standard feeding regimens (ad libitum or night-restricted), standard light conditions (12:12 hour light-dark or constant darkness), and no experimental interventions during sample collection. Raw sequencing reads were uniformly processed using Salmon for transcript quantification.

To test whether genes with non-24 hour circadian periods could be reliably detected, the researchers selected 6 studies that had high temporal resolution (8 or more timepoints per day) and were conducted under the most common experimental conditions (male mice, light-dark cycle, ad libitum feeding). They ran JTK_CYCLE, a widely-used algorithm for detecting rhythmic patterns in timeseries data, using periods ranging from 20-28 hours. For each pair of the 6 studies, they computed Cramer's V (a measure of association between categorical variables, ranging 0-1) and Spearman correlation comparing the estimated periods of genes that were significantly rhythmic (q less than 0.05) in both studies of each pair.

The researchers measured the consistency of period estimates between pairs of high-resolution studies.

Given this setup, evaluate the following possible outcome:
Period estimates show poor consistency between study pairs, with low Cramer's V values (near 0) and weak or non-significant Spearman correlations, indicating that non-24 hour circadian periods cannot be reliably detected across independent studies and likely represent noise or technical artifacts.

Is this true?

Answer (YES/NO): YES